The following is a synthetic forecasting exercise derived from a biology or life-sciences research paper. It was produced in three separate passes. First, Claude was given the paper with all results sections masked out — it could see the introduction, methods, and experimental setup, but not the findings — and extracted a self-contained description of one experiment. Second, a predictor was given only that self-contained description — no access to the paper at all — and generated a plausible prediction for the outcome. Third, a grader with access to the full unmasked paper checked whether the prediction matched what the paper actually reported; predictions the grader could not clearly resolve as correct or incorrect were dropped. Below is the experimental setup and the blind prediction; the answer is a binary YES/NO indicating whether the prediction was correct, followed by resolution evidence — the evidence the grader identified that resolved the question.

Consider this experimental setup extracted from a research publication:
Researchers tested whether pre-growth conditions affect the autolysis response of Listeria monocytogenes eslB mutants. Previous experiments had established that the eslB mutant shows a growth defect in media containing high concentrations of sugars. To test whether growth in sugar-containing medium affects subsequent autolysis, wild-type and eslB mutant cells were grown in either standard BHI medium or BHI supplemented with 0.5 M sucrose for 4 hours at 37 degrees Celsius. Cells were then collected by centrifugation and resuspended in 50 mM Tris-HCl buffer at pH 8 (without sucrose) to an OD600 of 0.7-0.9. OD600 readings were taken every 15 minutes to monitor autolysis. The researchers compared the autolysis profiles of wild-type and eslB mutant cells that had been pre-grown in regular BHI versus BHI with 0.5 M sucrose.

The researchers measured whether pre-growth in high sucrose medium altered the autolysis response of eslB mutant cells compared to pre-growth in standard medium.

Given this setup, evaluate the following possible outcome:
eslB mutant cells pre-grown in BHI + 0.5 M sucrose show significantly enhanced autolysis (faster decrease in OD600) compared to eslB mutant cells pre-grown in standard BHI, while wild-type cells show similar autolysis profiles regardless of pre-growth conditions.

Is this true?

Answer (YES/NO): YES